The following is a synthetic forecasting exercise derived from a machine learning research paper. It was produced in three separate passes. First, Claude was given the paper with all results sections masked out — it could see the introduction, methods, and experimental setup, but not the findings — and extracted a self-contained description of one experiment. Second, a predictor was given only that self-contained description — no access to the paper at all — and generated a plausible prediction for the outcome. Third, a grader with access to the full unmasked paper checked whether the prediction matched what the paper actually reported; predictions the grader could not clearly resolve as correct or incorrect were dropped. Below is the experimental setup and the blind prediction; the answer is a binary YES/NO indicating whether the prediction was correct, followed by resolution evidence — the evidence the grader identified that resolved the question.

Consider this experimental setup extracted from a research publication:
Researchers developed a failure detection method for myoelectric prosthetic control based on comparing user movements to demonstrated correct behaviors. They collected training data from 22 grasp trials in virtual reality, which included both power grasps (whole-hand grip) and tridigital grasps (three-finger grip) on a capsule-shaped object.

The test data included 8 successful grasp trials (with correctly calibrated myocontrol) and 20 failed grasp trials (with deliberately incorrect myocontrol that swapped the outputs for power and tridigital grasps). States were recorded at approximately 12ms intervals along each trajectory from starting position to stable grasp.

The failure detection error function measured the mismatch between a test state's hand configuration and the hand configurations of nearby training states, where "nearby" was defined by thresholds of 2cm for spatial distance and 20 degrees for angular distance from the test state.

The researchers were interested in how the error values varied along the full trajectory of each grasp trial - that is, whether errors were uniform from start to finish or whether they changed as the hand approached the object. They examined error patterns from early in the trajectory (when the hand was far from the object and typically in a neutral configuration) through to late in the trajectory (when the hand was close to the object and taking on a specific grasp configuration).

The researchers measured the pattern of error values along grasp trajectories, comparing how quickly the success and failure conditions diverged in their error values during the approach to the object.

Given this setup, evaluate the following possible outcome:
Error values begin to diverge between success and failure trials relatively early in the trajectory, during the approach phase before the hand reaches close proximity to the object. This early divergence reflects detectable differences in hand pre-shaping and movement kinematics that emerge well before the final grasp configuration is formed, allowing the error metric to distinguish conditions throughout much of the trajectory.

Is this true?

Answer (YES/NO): NO